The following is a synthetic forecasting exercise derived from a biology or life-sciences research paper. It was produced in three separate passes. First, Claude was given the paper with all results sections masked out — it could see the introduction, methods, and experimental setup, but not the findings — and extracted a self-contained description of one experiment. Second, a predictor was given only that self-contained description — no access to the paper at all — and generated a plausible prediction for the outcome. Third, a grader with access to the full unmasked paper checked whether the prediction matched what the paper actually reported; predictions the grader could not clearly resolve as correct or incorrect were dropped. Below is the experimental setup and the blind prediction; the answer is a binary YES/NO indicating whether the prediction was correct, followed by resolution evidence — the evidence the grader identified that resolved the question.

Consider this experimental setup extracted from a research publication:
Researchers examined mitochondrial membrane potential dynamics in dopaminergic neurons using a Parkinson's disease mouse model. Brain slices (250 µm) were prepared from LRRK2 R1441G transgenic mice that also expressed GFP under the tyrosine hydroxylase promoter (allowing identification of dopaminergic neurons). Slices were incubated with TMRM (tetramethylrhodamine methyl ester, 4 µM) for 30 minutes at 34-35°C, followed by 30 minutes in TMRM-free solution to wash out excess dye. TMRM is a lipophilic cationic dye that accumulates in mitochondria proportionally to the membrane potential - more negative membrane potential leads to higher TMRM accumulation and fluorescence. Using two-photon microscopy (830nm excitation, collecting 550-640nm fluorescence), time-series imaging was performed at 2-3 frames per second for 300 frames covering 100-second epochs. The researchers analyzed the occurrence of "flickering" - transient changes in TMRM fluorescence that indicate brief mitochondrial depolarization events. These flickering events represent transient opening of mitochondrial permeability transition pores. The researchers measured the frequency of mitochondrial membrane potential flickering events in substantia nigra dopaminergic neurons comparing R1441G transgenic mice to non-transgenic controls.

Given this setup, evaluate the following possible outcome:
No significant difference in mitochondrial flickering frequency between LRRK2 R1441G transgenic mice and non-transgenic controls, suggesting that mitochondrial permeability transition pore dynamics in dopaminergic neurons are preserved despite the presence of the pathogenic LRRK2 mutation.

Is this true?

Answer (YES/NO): NO